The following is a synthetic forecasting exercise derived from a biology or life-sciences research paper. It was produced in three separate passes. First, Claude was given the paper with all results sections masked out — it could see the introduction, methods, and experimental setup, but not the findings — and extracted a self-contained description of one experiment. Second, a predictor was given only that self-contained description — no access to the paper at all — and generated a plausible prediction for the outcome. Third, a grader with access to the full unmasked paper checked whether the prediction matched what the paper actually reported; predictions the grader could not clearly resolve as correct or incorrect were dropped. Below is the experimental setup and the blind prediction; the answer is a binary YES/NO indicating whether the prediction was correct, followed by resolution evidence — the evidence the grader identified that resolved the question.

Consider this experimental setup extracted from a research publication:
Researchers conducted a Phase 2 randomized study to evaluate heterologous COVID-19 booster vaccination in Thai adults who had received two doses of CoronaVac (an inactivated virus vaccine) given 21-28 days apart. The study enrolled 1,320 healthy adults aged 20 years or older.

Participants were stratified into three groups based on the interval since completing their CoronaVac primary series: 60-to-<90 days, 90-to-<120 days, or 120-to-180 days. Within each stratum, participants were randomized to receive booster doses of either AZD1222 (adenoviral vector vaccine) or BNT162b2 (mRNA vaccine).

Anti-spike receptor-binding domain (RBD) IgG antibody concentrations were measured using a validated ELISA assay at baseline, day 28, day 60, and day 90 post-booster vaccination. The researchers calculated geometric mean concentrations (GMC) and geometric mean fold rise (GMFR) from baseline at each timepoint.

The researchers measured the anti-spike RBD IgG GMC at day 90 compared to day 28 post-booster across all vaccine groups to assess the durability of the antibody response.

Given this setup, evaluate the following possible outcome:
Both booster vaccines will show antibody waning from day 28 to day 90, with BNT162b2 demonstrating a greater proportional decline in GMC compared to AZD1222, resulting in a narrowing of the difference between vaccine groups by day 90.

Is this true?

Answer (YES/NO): YES